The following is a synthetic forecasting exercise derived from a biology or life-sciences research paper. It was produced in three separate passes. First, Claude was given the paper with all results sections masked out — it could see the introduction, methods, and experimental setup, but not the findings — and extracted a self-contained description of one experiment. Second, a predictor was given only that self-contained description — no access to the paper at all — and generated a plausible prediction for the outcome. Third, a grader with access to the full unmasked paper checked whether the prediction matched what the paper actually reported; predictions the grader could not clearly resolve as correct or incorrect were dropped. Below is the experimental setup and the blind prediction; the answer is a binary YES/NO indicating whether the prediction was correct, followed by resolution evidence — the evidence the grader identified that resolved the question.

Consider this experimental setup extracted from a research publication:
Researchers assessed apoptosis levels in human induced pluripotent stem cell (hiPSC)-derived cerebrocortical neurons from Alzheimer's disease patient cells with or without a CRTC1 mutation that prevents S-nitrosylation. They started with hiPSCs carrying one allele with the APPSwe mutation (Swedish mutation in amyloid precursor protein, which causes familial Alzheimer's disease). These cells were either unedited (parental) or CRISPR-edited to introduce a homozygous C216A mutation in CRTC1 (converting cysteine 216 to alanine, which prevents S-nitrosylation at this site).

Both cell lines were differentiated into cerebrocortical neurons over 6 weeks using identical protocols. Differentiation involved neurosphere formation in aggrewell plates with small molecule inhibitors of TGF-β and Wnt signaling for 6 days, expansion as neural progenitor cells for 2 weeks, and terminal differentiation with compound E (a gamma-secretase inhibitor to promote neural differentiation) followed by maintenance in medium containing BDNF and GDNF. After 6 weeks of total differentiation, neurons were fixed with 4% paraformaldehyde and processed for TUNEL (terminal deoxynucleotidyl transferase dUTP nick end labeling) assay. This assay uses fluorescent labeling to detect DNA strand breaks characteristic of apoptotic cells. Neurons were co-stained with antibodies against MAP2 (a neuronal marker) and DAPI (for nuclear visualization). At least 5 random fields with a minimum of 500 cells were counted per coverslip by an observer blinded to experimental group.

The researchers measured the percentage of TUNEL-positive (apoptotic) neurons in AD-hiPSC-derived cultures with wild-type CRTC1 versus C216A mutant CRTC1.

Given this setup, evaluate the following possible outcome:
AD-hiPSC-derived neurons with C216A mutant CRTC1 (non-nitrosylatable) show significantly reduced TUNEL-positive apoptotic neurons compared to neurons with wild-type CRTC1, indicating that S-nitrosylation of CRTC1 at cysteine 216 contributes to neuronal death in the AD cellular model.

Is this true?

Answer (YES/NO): YES